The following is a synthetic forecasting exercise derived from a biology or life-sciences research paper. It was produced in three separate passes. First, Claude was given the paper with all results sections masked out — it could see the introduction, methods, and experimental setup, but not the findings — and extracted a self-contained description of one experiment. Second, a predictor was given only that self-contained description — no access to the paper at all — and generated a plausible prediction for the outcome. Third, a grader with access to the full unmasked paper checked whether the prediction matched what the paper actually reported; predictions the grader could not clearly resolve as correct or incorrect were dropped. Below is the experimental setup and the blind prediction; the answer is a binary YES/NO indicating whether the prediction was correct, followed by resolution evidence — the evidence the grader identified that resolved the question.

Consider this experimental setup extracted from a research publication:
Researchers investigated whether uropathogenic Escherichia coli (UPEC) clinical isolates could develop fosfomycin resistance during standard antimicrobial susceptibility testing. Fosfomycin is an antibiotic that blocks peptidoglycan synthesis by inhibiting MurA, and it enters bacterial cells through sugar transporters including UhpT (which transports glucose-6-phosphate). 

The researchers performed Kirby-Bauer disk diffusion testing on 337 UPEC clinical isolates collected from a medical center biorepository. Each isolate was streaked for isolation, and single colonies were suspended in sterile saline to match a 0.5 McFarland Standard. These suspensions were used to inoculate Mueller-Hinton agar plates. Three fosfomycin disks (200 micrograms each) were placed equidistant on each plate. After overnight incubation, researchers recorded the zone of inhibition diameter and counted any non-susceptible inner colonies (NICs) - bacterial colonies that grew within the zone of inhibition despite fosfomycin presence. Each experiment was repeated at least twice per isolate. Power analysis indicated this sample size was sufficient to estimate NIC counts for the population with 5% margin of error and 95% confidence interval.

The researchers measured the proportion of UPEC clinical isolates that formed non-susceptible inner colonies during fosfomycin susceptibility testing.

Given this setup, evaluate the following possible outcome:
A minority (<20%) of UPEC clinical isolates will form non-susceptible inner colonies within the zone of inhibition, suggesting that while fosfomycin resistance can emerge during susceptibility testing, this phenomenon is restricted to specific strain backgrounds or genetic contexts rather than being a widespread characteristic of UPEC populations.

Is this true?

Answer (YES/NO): NO